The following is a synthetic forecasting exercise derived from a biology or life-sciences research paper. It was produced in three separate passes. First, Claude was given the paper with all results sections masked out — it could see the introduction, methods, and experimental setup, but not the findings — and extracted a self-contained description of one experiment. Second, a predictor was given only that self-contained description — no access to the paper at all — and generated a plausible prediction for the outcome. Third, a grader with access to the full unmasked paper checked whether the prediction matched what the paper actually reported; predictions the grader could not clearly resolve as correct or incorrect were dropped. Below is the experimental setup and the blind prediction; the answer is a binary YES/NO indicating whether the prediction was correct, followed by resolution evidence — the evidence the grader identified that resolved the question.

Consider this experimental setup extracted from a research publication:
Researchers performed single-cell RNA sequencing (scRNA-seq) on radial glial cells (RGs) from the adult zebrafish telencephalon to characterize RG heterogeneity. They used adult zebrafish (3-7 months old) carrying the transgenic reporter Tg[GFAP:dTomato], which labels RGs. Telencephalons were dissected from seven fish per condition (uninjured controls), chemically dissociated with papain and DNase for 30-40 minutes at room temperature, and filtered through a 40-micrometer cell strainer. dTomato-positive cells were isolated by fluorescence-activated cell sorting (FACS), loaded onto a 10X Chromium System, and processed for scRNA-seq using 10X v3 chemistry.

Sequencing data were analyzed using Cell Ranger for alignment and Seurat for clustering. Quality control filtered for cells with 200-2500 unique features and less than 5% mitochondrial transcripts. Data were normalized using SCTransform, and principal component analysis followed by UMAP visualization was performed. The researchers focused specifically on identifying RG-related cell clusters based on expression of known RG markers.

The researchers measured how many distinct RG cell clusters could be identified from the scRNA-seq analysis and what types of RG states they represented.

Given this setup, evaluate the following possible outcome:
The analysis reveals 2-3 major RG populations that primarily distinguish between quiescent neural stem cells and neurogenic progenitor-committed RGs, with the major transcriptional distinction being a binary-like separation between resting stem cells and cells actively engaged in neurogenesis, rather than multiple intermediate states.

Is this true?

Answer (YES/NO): NO